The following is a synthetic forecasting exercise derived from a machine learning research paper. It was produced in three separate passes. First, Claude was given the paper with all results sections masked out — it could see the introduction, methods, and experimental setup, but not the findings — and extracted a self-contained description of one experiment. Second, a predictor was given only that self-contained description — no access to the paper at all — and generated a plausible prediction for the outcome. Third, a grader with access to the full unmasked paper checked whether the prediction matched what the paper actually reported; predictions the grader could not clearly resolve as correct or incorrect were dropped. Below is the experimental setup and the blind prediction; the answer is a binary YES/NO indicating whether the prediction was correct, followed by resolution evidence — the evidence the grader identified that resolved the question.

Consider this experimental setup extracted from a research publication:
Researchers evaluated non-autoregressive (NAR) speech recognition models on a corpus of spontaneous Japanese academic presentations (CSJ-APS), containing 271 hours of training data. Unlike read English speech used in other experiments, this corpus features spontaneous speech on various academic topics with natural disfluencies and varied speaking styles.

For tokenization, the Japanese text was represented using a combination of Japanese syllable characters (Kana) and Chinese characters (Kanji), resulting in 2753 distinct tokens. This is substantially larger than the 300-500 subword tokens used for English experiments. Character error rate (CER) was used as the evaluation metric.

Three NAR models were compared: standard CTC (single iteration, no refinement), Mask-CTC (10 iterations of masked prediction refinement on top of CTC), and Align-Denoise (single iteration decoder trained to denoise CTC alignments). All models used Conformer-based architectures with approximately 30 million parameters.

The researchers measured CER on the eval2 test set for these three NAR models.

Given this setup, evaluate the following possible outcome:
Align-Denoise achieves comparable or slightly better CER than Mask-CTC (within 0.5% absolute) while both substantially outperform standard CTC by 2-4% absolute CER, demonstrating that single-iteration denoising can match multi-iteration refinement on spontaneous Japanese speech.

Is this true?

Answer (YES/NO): NO